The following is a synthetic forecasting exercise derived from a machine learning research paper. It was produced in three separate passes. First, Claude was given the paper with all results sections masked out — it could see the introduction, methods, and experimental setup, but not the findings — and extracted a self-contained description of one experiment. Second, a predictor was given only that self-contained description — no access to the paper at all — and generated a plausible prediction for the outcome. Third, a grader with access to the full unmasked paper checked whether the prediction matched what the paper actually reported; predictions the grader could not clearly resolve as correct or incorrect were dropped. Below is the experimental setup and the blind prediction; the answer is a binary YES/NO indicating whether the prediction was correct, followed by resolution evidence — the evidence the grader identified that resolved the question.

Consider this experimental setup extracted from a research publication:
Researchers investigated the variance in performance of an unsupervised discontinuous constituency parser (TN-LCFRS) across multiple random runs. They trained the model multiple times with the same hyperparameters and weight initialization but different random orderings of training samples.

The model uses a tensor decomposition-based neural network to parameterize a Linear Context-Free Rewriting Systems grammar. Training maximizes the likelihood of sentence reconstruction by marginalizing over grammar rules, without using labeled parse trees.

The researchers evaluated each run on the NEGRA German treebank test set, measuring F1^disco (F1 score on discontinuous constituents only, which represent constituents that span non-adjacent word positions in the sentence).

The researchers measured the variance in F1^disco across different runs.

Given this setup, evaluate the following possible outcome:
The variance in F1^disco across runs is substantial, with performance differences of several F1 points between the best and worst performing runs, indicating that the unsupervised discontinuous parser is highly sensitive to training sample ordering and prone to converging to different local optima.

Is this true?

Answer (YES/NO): YES